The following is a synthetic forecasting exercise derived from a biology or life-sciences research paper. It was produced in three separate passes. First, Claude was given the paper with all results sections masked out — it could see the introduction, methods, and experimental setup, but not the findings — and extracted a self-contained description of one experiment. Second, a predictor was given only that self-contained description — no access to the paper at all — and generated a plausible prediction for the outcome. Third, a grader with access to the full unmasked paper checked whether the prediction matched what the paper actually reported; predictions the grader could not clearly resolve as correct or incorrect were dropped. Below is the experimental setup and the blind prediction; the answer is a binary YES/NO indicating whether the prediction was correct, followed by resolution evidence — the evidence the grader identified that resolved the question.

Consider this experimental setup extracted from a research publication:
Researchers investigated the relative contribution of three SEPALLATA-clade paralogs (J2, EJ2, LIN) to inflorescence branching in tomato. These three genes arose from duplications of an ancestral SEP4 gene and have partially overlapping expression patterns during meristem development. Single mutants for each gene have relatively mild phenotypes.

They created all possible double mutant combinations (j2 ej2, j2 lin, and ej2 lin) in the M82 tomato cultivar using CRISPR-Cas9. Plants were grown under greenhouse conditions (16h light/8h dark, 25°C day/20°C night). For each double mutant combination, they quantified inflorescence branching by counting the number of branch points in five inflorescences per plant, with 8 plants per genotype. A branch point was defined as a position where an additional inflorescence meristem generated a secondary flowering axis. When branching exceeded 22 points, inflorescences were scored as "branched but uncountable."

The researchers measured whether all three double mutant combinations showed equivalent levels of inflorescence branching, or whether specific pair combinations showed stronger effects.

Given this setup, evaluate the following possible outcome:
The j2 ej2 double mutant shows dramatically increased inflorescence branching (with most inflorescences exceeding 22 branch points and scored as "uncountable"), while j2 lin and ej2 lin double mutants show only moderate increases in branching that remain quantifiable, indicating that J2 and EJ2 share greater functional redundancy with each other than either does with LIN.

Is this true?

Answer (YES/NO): YES